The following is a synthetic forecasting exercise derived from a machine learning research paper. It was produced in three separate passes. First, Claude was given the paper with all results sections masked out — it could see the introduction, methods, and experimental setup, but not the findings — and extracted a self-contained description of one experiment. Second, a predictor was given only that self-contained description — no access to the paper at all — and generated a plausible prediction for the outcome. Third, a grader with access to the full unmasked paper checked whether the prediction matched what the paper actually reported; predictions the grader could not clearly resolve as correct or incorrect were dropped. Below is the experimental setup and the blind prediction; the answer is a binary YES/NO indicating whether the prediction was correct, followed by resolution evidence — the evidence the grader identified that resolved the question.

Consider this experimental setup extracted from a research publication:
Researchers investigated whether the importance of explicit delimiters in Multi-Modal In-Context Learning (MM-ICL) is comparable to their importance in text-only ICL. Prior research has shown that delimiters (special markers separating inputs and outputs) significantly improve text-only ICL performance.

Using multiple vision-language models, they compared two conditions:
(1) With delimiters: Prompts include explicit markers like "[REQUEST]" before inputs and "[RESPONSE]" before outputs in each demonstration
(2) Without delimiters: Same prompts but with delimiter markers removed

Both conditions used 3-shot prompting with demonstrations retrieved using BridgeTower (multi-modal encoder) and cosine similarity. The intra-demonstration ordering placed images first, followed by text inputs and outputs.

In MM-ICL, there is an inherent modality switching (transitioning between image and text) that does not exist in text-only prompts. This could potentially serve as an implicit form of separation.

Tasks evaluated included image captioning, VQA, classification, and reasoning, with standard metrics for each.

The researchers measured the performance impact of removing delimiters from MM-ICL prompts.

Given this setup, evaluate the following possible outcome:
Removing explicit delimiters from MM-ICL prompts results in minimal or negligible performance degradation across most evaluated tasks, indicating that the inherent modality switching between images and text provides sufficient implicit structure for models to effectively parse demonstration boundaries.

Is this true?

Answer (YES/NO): YES